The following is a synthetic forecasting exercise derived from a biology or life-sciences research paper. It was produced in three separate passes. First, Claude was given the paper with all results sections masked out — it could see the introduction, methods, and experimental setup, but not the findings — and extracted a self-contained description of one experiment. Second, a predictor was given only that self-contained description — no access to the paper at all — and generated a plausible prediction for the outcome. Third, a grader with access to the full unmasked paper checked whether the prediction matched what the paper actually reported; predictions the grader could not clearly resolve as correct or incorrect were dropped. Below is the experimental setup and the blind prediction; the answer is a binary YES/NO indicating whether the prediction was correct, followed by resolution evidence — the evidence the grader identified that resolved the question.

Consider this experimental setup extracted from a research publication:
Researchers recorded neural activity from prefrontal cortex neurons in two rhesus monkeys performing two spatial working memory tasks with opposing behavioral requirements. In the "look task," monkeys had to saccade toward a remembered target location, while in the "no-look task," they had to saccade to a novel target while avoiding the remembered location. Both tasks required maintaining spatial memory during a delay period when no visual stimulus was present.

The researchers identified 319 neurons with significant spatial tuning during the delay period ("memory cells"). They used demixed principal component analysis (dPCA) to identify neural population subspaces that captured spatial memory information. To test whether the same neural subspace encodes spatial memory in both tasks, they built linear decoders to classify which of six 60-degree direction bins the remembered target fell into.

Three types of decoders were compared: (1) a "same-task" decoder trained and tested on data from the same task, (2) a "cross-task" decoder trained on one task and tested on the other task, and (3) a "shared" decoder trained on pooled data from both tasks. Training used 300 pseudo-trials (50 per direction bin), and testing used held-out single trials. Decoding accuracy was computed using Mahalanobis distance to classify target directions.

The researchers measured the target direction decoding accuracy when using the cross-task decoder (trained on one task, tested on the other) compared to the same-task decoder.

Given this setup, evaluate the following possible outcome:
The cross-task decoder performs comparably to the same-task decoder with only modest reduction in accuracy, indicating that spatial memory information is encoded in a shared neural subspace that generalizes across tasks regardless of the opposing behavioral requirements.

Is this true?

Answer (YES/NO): NO